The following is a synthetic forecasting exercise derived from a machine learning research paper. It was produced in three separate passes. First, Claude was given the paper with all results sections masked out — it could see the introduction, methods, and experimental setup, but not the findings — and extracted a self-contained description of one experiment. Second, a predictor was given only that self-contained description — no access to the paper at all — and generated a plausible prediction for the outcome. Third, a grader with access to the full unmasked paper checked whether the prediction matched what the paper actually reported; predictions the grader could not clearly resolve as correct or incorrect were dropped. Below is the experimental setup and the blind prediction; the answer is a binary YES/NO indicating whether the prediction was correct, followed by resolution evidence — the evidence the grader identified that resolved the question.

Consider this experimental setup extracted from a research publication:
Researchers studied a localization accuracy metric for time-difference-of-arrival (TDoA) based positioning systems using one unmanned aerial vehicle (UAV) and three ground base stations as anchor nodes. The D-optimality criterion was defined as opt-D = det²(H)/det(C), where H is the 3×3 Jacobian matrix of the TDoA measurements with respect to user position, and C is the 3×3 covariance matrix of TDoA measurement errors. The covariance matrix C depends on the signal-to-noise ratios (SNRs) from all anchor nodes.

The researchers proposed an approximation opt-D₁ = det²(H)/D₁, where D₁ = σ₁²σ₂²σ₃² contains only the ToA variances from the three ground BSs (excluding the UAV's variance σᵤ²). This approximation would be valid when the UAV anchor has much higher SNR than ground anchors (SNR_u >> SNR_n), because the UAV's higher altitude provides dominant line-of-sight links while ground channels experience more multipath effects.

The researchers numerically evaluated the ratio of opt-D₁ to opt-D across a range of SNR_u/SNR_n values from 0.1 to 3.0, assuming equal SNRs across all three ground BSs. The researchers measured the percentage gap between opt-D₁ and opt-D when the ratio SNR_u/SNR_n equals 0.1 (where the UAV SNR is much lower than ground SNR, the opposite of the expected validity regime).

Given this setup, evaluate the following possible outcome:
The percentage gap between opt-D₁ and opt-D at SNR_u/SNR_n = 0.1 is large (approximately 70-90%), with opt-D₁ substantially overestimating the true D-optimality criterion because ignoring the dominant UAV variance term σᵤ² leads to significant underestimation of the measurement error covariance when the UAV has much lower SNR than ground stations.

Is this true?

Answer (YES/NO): NO